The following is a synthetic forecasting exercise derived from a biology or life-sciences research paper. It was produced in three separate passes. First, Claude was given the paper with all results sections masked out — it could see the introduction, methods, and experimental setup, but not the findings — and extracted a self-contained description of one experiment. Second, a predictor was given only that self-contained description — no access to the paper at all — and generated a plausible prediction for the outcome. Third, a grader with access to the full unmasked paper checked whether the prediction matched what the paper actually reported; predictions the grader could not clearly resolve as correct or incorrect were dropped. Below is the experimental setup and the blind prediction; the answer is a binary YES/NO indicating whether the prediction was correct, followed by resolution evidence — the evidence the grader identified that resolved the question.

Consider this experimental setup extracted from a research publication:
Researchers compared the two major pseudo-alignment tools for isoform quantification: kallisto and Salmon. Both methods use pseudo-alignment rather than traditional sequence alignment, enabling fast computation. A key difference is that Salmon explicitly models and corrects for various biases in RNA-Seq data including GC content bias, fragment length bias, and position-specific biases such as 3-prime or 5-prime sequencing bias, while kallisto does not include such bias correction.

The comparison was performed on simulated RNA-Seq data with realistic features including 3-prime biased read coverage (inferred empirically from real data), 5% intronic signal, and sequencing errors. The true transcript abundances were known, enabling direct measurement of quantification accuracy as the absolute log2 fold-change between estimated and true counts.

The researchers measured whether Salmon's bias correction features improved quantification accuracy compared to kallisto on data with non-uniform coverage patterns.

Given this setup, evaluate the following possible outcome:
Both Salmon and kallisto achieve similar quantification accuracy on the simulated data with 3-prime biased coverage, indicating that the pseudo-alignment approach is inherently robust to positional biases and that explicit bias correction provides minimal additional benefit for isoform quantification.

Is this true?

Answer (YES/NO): NO